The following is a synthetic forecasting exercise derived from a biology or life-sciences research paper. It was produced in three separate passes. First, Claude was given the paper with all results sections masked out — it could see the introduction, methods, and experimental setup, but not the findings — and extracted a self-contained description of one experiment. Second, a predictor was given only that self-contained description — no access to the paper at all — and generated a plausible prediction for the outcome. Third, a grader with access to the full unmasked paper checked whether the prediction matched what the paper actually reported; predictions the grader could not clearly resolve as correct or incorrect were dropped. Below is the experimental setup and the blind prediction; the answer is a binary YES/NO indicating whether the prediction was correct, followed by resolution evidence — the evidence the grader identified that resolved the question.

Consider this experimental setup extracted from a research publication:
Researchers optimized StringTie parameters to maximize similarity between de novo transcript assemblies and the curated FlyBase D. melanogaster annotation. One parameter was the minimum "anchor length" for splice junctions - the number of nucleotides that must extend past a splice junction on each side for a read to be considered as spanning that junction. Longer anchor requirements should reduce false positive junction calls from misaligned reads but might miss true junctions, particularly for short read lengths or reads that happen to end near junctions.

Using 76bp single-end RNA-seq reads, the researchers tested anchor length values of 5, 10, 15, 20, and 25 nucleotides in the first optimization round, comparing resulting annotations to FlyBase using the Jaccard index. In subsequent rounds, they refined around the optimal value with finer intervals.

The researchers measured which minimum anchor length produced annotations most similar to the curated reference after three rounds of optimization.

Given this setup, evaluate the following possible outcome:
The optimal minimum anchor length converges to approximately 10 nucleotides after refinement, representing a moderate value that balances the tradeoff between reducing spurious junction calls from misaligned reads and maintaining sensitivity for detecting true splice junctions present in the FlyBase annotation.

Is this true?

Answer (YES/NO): NO